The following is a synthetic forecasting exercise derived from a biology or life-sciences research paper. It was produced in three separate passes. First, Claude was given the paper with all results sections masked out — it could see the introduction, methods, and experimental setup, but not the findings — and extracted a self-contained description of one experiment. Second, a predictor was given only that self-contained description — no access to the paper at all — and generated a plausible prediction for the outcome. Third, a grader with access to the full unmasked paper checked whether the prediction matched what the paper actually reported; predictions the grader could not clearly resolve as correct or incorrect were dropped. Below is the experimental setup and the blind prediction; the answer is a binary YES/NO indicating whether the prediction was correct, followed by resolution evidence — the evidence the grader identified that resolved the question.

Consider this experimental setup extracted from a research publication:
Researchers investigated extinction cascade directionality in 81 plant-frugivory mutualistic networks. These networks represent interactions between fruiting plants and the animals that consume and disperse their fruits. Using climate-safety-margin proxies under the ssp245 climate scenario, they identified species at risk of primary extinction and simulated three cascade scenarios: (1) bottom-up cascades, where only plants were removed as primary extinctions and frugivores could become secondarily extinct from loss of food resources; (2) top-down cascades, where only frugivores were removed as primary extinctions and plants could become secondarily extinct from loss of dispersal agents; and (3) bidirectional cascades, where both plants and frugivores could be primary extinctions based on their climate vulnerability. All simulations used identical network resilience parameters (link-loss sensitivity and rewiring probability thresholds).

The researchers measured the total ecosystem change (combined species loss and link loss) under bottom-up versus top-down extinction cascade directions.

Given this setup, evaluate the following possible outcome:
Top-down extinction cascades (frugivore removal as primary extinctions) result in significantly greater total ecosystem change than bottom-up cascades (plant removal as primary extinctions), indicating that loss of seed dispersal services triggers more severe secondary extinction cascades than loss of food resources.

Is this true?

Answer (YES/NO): NO